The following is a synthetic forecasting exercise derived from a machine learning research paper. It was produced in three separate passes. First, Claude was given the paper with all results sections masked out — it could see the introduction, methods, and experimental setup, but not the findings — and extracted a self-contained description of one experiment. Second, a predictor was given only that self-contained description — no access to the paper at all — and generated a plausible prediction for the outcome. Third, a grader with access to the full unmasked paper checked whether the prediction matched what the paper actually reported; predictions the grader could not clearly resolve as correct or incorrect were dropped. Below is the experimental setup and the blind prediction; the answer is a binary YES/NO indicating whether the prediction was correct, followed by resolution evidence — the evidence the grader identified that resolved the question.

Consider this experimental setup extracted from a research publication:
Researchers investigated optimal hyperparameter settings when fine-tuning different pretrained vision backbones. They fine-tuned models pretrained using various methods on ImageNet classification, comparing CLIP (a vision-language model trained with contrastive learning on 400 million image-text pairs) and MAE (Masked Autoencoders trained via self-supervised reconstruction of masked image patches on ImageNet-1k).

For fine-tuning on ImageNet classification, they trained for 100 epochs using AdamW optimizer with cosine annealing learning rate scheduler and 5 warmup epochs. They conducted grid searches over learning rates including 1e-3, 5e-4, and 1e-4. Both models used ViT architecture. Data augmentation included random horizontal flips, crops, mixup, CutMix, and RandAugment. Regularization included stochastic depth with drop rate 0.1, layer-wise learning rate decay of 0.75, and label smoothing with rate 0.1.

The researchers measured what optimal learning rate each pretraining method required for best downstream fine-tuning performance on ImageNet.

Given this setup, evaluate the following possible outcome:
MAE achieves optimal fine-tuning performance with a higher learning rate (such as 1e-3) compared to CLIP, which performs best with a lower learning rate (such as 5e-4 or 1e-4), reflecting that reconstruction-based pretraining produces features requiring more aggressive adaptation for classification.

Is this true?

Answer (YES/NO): YES